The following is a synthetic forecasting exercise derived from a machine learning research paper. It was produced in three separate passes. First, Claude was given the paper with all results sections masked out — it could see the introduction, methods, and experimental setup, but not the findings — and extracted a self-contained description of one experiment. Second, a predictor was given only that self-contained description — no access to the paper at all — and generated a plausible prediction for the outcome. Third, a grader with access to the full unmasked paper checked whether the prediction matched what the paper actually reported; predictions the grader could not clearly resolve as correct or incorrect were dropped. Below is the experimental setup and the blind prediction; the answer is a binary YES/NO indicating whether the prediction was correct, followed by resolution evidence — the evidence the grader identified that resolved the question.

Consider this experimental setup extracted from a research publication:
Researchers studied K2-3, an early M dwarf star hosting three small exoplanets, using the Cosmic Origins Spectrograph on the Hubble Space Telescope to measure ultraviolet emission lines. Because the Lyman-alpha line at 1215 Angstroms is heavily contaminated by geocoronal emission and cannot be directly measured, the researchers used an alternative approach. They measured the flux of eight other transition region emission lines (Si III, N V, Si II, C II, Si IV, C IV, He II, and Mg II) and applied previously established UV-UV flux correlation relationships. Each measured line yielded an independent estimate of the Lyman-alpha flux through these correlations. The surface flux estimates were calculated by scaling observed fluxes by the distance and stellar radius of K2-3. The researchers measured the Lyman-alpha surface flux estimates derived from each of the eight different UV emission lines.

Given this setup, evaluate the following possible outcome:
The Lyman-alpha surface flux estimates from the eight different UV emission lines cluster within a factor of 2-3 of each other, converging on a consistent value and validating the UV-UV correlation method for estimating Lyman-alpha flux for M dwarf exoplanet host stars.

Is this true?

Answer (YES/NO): NO